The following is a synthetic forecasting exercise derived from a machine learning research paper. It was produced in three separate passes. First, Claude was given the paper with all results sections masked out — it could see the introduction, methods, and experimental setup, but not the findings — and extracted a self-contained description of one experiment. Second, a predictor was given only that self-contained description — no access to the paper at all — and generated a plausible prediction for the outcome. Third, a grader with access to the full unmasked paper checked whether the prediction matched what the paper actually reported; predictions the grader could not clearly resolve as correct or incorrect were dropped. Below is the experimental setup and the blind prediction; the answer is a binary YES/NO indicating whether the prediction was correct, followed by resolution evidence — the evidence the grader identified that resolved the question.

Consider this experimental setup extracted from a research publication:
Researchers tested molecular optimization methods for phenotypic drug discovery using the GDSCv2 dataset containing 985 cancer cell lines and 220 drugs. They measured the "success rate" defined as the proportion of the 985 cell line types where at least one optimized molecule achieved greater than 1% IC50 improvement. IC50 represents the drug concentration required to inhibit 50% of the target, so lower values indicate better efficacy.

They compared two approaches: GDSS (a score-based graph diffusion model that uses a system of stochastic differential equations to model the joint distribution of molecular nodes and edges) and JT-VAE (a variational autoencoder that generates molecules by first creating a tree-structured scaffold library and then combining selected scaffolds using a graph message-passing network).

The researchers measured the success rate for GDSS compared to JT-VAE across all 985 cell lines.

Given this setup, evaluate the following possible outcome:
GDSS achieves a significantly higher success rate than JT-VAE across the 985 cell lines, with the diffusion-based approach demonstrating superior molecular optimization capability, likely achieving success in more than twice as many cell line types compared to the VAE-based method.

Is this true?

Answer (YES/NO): NO